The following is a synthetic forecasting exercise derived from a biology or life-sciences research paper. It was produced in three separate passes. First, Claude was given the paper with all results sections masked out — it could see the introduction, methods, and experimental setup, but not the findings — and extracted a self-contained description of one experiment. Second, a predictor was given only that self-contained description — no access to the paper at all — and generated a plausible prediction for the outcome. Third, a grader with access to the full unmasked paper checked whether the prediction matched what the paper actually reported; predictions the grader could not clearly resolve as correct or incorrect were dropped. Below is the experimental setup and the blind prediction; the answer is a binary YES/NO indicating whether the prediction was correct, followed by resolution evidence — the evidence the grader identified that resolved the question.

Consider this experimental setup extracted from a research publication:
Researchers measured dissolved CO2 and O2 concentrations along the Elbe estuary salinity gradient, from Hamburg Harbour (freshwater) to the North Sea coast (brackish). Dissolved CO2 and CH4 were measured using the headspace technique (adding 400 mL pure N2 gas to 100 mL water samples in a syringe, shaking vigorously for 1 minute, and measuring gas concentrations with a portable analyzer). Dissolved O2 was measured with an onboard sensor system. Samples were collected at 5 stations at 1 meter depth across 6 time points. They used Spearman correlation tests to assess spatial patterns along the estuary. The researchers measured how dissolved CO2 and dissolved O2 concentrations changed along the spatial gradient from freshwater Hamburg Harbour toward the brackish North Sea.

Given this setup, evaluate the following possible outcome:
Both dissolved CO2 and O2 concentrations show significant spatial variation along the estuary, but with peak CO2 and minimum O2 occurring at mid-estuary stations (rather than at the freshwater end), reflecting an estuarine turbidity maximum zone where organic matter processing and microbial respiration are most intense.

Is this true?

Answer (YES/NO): NO